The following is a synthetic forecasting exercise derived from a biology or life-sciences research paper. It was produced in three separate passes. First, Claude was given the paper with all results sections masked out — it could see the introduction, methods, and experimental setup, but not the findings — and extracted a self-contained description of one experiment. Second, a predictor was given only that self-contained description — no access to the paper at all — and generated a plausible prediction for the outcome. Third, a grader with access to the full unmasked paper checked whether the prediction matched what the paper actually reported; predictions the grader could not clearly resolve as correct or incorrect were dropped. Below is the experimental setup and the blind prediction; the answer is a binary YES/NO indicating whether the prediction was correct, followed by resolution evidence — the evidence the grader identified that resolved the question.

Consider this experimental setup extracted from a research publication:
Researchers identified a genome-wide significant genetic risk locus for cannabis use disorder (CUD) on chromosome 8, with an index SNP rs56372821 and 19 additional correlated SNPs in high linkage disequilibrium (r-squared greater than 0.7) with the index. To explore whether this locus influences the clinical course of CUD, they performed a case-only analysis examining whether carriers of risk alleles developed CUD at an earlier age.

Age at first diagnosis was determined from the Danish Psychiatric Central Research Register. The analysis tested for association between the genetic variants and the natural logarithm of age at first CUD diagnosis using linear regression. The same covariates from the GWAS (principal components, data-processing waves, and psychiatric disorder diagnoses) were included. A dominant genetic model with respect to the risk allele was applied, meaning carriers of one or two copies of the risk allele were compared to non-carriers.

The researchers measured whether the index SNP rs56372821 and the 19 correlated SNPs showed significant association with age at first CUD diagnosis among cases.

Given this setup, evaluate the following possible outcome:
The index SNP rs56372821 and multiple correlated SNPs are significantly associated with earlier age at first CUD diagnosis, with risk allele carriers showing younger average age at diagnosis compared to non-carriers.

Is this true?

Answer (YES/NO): NO